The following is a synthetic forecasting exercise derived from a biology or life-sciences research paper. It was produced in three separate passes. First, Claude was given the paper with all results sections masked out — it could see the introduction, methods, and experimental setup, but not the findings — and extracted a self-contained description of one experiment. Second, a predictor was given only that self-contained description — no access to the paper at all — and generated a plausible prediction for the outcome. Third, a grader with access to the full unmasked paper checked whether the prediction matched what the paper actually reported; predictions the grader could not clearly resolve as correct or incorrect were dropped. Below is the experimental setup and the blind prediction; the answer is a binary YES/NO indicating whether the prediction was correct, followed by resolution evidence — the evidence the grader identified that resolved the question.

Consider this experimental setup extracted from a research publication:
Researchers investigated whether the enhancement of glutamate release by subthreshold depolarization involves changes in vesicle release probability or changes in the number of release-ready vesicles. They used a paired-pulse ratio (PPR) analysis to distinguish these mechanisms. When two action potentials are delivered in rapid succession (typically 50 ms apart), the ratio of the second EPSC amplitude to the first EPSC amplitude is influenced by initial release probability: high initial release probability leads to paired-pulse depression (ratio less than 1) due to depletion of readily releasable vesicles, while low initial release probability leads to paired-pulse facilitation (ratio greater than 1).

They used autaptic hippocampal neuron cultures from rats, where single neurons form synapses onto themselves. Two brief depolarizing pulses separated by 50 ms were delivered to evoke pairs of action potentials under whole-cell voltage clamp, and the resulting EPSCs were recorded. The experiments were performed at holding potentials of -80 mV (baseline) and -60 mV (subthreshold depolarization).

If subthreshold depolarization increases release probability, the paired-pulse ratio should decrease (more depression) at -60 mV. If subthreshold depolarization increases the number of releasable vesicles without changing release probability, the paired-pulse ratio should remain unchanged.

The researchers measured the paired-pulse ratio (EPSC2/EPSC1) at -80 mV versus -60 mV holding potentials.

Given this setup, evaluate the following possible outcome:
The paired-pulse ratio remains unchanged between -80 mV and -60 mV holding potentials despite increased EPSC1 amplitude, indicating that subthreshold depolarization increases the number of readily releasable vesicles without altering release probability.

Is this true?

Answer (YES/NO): NO